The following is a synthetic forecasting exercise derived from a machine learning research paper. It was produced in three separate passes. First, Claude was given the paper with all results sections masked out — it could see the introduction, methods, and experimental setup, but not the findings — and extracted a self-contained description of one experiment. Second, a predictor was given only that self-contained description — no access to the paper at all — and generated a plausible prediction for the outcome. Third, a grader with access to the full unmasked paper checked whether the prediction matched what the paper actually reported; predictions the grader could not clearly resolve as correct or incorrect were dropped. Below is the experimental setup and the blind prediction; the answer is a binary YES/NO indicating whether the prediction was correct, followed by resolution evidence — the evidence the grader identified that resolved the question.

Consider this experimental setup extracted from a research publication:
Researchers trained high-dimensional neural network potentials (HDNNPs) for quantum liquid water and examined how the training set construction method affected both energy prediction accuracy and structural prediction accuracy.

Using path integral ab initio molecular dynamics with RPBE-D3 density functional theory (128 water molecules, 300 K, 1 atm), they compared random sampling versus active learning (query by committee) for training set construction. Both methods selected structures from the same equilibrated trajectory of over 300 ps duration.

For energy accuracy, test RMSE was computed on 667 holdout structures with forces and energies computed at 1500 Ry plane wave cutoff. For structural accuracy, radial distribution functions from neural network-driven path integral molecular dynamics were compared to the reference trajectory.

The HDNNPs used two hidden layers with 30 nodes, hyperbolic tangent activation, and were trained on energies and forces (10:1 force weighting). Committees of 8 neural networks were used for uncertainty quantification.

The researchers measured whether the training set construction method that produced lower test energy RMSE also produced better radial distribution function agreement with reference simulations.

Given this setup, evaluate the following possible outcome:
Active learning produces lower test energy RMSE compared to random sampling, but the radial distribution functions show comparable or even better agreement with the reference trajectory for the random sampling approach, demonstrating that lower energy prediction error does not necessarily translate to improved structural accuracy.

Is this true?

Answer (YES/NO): NO